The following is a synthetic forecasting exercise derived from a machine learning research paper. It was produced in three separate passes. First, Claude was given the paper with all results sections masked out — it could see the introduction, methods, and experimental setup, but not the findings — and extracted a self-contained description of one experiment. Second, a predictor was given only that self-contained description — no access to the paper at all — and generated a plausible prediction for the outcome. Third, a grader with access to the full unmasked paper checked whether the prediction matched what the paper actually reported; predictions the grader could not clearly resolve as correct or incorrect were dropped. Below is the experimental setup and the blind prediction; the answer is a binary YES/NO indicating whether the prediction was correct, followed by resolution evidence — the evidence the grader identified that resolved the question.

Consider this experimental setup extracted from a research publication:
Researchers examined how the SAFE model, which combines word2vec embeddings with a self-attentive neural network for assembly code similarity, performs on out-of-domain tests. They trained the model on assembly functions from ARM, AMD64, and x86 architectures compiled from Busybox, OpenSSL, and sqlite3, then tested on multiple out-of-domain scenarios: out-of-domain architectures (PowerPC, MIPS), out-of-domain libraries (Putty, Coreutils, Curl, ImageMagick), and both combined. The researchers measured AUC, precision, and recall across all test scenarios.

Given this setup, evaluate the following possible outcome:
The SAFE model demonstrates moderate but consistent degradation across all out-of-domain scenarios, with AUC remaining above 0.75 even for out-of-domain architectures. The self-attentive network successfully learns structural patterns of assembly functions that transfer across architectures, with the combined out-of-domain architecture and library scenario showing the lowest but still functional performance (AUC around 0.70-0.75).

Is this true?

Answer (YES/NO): NO